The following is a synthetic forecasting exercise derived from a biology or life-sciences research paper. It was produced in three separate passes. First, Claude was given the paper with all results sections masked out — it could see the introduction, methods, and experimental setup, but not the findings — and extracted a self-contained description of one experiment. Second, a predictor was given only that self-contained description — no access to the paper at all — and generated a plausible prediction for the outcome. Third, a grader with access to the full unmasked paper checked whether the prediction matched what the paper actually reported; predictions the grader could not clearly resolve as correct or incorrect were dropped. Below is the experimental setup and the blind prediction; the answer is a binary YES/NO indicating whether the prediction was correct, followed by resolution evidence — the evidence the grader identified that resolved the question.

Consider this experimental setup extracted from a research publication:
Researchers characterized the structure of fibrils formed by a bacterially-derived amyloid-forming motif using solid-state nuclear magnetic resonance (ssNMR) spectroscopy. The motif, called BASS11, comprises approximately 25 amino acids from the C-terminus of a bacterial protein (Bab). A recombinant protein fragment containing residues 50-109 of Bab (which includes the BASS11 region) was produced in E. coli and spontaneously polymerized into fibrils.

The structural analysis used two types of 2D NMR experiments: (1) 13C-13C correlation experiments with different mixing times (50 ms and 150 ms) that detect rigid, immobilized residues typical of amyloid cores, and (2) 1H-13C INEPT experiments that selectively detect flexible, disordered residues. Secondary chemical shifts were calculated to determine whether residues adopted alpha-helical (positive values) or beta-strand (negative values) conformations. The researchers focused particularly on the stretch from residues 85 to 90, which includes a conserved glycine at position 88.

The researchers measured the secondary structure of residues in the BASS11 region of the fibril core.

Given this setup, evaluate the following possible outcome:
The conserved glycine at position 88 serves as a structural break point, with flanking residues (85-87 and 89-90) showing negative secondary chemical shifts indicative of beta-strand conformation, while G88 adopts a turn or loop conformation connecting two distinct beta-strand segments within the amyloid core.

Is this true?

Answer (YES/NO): YES